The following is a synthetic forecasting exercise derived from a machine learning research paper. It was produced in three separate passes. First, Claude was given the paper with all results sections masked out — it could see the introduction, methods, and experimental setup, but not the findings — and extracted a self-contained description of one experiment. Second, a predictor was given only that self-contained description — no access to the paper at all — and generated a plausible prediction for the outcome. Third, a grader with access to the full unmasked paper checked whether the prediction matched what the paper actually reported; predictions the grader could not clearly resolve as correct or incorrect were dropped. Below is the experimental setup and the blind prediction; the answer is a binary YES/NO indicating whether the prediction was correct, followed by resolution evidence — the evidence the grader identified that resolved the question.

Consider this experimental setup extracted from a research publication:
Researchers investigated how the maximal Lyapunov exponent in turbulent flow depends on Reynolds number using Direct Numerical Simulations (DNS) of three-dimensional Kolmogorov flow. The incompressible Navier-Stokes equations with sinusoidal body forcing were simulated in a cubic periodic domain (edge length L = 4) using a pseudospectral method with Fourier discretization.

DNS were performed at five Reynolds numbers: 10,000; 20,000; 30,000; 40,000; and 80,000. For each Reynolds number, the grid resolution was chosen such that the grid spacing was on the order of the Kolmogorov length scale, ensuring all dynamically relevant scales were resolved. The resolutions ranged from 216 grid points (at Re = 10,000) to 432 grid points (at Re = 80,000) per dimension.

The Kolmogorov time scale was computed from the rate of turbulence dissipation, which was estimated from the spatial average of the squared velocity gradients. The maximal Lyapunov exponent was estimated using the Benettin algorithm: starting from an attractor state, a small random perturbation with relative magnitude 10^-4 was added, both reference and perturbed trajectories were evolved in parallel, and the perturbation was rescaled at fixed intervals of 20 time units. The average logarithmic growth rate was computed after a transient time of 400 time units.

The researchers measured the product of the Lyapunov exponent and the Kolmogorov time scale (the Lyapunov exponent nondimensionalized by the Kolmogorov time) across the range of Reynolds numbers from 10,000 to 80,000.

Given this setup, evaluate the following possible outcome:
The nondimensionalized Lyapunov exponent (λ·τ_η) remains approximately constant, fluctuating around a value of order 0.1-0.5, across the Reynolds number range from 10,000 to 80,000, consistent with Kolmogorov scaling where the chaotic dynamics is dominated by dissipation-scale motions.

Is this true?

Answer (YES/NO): YES